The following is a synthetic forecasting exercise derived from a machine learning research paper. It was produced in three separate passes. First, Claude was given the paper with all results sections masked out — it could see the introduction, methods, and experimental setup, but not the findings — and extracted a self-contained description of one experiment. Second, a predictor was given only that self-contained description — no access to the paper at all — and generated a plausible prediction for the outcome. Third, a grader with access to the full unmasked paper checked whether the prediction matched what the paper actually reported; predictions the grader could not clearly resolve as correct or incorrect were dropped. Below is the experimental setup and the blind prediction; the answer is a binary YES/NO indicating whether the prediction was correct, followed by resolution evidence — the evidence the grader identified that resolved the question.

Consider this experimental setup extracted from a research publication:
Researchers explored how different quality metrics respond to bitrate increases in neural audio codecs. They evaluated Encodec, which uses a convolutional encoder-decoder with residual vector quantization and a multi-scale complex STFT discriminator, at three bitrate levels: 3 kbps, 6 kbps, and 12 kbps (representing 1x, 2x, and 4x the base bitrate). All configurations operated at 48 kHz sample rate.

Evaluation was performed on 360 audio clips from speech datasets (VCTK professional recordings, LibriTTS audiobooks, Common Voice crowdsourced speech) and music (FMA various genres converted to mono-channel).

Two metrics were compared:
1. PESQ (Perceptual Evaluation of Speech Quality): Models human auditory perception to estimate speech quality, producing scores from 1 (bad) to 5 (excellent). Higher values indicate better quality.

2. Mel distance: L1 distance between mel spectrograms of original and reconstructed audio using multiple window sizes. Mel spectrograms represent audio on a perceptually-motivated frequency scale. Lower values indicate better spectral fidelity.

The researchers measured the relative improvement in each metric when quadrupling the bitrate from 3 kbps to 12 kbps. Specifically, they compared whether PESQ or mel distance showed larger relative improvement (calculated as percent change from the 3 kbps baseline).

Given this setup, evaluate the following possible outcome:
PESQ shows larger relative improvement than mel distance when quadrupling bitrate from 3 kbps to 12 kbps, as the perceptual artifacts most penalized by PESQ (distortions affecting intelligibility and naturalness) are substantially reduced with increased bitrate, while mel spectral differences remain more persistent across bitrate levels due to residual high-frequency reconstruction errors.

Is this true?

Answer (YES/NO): YES